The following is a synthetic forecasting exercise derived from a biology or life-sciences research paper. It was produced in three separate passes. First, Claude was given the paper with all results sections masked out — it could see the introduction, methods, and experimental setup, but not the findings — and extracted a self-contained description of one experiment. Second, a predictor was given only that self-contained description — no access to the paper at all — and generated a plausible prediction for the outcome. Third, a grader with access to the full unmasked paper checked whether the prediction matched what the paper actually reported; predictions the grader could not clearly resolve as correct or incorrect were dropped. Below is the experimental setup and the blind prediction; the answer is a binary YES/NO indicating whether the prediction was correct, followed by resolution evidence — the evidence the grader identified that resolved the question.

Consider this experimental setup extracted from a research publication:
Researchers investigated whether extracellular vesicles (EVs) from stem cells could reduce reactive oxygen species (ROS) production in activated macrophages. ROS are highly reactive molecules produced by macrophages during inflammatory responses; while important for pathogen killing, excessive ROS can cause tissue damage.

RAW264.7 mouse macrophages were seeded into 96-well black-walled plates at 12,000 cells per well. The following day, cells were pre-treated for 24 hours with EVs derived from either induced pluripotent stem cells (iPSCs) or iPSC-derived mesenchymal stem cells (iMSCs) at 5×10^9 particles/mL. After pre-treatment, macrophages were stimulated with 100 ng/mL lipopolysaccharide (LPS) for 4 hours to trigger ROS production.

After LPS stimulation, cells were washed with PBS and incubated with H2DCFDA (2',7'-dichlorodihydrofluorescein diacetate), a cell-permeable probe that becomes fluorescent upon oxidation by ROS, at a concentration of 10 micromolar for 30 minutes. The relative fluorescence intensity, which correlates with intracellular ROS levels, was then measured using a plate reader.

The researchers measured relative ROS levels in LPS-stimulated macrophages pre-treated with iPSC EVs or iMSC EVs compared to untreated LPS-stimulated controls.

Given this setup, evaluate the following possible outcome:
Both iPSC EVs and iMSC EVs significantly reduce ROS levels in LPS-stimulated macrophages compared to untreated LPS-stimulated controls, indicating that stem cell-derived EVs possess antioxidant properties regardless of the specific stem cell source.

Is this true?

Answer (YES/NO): YES